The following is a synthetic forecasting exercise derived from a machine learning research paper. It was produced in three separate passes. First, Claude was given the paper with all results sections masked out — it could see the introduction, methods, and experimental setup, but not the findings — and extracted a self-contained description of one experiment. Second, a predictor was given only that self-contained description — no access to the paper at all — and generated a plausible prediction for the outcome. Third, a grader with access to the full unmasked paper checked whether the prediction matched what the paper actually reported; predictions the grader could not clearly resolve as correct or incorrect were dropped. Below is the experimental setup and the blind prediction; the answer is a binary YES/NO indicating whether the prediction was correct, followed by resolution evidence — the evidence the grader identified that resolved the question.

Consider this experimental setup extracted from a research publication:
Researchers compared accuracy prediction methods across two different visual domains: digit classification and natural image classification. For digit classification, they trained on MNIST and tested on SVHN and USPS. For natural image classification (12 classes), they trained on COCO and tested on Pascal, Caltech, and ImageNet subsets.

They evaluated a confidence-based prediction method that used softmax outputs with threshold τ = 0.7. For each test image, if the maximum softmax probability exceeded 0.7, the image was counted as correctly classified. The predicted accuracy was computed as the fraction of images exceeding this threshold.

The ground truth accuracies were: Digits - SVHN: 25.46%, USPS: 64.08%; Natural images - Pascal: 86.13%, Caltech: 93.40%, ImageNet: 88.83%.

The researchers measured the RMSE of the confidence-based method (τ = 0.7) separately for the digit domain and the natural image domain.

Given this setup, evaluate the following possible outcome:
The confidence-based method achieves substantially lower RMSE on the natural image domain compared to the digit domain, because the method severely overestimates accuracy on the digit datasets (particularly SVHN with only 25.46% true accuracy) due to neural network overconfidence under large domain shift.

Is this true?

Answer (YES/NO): NO